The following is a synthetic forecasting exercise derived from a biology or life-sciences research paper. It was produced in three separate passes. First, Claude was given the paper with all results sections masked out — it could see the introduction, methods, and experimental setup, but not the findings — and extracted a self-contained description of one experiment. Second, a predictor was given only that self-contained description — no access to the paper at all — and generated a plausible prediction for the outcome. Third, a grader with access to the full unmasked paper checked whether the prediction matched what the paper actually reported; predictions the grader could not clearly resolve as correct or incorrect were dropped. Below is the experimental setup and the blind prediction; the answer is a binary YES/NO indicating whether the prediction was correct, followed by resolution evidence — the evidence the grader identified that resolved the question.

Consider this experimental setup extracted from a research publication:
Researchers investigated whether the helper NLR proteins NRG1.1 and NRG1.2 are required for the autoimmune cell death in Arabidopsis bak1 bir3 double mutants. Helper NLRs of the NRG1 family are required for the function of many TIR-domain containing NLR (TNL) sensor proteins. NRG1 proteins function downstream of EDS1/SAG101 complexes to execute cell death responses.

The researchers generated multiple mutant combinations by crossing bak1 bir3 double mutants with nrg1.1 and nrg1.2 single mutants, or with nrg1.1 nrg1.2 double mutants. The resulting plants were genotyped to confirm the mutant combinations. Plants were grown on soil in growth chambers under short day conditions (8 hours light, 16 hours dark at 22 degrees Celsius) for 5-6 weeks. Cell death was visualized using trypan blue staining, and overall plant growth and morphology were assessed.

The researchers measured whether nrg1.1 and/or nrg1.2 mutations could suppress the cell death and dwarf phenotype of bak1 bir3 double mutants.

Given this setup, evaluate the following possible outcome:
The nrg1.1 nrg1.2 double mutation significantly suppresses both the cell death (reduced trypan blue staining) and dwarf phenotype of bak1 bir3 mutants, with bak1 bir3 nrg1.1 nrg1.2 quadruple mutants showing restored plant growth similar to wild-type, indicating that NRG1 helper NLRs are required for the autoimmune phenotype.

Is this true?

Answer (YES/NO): NO